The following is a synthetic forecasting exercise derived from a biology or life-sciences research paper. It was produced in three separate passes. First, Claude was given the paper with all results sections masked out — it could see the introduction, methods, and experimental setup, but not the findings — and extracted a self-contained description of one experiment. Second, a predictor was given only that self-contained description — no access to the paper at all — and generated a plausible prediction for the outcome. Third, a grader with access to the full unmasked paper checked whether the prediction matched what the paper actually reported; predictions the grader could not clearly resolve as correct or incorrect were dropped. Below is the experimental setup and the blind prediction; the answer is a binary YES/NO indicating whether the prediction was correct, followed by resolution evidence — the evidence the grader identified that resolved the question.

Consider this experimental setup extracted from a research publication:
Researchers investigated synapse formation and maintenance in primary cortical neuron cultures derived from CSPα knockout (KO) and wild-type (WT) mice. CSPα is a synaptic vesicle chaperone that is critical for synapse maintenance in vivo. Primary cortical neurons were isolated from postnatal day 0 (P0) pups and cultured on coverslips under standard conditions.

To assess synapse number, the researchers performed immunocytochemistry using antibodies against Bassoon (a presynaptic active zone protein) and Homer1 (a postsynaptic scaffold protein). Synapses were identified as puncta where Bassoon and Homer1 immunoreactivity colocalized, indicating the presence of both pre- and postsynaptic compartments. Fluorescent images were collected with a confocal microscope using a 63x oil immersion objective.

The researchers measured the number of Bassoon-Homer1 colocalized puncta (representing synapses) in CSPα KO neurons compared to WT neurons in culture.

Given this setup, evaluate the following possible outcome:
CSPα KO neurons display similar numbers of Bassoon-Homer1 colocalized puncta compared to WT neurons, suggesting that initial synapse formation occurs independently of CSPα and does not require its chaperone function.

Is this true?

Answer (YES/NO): NO